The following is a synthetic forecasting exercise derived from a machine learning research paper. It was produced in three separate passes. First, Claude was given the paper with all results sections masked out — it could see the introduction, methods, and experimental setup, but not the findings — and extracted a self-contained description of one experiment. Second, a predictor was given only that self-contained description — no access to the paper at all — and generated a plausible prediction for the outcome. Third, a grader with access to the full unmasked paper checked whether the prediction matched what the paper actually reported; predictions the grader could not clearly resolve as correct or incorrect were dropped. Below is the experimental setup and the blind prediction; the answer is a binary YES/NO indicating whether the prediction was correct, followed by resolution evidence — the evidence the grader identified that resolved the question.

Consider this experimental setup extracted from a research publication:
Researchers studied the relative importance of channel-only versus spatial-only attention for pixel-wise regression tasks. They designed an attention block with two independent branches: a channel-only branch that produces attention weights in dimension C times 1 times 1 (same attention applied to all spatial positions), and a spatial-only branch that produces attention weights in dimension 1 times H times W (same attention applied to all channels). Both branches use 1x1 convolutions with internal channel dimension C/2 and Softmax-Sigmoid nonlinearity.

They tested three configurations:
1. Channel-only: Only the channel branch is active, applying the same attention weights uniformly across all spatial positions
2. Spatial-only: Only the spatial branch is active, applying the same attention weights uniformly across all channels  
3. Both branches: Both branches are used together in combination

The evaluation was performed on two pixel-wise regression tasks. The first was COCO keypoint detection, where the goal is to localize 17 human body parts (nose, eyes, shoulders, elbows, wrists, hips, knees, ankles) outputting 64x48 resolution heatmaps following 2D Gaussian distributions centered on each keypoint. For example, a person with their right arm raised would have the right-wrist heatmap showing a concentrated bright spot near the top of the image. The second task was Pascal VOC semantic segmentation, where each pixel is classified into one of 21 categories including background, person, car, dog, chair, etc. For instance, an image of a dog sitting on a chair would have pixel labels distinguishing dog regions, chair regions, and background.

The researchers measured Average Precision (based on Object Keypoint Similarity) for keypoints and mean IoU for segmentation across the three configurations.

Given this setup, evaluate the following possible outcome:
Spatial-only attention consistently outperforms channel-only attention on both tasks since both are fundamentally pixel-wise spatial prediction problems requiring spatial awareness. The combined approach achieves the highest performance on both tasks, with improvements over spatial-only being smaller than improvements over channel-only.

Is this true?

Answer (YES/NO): NO